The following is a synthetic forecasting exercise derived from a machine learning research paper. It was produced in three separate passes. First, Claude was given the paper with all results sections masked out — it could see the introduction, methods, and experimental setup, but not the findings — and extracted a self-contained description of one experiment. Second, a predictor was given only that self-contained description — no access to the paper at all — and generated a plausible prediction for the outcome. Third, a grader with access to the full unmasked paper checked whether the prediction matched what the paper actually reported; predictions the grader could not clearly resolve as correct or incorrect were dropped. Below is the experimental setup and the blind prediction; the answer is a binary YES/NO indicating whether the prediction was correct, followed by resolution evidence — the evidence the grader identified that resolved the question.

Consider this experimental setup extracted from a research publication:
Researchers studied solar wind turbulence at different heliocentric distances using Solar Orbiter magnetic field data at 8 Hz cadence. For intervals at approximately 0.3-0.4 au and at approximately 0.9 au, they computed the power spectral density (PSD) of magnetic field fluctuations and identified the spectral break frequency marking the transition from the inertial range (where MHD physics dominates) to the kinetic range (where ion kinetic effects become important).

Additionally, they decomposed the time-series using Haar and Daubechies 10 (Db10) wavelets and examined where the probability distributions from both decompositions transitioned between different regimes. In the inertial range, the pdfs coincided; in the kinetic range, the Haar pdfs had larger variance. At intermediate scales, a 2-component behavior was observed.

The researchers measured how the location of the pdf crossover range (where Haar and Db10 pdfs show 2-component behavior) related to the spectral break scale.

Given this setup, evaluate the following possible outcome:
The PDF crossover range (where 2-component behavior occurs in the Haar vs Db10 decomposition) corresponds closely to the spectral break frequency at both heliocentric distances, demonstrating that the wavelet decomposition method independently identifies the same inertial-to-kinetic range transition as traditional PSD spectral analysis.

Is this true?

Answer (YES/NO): NO